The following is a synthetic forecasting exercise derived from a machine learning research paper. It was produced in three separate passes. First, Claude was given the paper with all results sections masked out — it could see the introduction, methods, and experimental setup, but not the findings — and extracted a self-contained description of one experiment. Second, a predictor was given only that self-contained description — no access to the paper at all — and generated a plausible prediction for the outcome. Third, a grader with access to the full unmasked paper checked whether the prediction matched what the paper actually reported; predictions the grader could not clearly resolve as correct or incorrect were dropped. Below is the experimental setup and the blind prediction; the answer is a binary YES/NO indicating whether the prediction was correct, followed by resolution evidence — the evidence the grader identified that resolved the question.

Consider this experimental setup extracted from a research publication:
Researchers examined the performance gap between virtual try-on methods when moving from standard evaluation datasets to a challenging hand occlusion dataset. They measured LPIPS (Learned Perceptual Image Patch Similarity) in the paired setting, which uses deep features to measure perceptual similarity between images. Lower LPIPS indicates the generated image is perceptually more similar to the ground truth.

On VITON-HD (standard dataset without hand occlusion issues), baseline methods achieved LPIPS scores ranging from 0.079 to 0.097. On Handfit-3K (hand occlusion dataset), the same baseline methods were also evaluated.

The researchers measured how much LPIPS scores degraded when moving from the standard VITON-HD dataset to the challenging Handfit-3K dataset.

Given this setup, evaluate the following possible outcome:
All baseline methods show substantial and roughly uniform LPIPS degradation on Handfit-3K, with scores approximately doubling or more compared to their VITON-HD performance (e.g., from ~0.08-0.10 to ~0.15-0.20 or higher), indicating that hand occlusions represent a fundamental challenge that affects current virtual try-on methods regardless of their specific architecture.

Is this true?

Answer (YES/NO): NO